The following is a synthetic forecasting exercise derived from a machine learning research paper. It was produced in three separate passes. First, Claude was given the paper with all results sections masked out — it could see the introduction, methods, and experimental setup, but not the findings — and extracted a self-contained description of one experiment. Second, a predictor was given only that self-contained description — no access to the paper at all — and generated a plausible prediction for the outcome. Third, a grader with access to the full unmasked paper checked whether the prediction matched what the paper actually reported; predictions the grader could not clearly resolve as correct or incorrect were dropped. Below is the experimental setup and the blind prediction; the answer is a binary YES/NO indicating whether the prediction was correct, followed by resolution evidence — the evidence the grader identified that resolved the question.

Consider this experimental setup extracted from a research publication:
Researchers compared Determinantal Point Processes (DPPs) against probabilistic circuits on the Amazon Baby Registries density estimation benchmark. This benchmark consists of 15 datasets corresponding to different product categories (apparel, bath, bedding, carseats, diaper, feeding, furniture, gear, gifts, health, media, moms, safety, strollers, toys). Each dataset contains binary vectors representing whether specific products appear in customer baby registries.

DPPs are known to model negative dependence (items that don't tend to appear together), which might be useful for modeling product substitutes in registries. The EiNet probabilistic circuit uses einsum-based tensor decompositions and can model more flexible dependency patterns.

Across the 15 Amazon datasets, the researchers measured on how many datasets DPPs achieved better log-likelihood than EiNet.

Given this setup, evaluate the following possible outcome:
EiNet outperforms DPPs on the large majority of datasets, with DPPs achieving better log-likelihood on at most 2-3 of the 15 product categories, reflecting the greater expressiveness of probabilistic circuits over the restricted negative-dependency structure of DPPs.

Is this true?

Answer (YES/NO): YES